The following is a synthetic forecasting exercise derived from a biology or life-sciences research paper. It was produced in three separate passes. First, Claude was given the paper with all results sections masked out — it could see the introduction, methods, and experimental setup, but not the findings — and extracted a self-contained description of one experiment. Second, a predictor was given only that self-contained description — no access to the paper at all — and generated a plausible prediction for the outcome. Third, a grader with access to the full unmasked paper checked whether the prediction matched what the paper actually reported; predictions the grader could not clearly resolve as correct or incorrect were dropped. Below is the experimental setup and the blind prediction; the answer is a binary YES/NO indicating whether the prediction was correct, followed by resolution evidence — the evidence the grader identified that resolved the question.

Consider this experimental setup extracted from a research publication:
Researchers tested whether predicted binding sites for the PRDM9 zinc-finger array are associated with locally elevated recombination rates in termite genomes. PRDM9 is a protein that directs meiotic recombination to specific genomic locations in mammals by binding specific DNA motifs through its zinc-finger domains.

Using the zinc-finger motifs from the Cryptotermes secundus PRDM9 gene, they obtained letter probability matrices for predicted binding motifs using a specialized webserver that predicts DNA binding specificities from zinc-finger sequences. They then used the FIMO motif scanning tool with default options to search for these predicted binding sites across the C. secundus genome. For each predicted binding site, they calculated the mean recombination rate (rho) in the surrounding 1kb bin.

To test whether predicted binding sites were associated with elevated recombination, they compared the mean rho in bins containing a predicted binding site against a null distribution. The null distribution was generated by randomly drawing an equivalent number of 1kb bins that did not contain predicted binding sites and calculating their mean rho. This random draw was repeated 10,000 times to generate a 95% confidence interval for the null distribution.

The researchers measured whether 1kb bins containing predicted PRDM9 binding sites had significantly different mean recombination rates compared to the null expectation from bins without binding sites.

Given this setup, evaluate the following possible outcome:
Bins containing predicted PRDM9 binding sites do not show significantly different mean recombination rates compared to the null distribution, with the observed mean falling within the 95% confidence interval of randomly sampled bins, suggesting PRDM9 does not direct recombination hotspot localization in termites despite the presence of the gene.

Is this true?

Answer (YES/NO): YES